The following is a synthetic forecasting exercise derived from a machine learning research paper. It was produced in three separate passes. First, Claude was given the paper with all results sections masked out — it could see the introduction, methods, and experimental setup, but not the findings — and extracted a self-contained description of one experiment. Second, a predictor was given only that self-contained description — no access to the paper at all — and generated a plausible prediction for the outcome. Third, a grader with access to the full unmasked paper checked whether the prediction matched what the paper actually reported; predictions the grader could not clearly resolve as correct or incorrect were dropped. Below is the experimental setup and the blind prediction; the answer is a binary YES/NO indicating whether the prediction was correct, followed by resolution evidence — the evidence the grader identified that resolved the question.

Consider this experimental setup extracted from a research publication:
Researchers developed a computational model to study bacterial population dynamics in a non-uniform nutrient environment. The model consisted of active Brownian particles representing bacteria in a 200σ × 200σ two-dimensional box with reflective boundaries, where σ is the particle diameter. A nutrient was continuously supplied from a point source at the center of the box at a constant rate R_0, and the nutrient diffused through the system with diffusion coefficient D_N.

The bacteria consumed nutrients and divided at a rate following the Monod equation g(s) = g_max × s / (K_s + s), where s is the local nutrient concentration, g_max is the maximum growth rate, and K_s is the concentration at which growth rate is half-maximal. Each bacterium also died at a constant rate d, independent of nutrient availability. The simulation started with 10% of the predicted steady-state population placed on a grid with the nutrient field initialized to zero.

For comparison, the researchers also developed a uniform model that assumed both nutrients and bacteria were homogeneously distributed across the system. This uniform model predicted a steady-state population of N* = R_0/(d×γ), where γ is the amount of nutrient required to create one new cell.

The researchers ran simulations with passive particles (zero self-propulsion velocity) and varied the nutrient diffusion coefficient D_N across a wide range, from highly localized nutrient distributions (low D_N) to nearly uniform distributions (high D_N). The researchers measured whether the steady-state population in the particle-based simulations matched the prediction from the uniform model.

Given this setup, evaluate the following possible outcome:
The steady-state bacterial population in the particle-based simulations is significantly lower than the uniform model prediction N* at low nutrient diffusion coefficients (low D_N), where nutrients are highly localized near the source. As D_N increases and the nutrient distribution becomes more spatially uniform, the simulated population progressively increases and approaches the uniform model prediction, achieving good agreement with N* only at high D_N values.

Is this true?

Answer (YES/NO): NO